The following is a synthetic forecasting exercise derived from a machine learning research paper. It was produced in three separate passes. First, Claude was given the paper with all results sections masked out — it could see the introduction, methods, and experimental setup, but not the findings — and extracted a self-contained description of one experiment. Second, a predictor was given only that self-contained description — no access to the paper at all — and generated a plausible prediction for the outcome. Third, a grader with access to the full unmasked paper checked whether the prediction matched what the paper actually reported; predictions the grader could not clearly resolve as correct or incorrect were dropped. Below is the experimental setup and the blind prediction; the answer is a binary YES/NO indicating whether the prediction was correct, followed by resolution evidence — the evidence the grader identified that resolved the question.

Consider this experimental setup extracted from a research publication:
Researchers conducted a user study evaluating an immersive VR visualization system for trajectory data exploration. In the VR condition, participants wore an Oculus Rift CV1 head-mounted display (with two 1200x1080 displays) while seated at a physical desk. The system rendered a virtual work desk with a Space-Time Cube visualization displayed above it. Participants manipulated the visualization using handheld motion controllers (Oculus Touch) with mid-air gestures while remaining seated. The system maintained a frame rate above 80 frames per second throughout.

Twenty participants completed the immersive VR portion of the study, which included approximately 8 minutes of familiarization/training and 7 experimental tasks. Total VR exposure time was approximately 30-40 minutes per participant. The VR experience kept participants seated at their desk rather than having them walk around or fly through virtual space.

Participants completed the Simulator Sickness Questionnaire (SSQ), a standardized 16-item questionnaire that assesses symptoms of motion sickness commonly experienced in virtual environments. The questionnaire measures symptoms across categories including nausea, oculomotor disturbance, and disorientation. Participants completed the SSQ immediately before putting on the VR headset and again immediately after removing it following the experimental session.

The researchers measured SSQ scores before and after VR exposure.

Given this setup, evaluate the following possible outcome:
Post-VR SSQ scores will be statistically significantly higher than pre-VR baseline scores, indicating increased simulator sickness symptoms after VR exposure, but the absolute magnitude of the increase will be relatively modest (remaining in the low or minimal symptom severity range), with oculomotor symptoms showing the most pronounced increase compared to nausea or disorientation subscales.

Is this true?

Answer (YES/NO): NO